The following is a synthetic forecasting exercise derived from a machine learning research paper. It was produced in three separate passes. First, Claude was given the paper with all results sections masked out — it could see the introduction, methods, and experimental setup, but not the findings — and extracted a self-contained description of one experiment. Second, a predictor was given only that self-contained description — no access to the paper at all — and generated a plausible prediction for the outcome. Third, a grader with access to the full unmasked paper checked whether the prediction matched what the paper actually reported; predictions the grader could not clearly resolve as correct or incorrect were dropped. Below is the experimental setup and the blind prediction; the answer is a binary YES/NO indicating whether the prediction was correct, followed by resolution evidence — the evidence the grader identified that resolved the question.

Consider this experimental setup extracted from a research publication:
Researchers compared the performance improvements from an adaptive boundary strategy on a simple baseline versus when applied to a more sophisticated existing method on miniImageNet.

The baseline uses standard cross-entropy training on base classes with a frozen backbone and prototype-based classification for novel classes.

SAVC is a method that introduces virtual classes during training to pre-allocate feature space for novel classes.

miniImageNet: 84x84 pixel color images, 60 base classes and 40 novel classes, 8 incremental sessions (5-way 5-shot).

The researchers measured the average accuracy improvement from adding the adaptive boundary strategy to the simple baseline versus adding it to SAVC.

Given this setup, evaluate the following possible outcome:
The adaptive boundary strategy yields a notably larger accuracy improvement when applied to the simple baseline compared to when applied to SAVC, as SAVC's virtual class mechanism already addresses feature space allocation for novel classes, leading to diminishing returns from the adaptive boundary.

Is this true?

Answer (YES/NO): NO